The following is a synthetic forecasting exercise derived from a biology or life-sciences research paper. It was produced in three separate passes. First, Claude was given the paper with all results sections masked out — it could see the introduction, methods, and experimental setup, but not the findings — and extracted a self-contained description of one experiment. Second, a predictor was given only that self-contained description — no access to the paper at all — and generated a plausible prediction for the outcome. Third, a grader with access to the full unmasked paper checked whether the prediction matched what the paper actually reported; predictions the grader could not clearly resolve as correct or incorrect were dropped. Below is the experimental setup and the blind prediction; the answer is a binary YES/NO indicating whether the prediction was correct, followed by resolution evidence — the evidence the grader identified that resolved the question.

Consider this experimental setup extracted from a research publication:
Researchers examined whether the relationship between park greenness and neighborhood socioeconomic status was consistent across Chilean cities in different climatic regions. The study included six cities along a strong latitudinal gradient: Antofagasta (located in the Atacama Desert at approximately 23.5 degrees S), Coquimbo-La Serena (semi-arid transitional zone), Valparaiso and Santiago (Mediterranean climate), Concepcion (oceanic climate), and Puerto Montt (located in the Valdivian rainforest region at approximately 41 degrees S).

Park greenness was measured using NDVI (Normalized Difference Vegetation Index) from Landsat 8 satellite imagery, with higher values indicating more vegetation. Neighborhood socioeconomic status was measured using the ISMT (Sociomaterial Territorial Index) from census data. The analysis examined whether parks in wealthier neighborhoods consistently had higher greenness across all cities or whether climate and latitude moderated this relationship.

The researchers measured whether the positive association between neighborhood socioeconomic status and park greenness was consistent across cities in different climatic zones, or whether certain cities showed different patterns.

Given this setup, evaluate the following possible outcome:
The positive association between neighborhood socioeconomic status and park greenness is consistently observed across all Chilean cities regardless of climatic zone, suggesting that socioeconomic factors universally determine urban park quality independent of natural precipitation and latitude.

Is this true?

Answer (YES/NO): NO